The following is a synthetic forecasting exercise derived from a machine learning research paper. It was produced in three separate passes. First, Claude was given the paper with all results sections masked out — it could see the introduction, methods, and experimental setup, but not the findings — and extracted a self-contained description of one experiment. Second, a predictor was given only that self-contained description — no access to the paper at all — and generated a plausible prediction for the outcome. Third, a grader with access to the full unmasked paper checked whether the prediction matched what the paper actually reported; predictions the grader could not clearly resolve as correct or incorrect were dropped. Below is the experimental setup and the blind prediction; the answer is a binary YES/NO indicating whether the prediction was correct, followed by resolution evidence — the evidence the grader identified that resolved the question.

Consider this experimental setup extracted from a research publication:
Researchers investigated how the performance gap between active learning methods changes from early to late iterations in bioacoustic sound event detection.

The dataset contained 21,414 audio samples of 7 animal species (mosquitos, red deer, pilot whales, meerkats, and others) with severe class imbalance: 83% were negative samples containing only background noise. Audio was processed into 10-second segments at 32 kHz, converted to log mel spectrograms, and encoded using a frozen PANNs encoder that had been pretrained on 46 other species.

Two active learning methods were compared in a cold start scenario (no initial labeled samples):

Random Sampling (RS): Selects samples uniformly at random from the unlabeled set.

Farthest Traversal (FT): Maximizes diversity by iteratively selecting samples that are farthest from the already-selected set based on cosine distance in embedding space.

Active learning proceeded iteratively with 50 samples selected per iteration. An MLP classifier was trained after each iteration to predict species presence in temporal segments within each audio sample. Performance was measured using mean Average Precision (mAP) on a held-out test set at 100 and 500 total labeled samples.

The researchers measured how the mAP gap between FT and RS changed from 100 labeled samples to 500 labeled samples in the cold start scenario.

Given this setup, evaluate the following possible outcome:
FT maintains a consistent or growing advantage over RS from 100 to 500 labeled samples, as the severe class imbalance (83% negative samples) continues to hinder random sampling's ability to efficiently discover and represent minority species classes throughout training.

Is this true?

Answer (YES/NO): NO